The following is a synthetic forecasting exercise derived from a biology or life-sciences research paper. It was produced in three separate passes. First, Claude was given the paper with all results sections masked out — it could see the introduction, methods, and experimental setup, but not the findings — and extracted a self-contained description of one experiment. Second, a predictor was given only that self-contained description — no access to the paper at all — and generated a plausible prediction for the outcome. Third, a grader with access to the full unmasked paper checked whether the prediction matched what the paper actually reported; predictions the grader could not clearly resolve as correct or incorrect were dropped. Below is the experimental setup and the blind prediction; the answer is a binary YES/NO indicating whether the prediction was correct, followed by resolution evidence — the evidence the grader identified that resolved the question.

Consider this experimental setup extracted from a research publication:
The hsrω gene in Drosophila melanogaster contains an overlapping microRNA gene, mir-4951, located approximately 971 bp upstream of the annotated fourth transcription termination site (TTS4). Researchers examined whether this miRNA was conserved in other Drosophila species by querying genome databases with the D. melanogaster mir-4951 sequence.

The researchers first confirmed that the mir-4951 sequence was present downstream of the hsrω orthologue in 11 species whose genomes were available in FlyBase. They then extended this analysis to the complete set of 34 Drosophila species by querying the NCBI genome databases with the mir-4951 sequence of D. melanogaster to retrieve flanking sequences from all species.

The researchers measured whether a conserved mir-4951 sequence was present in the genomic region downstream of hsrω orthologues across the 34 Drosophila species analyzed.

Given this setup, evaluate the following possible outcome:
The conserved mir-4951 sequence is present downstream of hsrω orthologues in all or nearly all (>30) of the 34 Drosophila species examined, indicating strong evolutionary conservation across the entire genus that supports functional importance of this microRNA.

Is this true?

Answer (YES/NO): YES